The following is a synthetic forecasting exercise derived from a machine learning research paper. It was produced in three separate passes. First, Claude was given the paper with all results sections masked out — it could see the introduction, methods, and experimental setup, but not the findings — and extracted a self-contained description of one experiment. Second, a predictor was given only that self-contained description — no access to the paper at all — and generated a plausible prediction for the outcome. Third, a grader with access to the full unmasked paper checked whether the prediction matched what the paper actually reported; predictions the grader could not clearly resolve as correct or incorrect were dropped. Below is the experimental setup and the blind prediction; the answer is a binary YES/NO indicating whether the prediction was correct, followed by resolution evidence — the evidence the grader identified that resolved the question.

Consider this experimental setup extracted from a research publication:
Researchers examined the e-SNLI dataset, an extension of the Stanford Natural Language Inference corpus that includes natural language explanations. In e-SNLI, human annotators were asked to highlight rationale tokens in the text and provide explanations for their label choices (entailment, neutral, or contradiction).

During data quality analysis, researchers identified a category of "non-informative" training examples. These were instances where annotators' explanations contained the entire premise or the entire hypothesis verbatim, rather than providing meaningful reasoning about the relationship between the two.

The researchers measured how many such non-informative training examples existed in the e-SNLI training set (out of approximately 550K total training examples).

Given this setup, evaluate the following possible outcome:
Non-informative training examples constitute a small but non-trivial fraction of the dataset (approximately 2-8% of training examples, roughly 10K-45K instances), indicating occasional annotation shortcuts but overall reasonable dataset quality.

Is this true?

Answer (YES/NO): YES